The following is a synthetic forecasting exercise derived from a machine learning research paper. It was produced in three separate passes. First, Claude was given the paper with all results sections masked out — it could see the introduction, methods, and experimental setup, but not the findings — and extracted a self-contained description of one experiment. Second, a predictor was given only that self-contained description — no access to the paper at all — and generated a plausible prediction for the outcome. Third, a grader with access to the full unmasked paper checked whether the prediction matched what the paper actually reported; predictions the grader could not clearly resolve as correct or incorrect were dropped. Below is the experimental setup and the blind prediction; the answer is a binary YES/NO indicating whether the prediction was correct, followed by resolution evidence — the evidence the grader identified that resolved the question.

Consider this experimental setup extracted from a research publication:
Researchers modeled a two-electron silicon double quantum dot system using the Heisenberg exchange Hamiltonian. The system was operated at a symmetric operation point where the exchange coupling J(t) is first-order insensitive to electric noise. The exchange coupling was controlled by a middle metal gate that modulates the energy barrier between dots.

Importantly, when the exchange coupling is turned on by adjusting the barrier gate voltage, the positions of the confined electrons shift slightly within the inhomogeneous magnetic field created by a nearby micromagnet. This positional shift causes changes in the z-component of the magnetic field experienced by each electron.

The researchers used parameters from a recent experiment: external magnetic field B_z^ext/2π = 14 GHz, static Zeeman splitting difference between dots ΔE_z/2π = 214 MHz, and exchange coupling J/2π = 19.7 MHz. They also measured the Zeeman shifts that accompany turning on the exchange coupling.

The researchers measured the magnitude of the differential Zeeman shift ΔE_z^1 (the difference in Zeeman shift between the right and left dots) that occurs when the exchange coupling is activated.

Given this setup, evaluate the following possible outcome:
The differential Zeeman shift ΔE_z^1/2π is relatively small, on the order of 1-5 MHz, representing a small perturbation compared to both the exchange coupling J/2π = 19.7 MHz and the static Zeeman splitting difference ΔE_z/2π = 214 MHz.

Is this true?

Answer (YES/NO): NO